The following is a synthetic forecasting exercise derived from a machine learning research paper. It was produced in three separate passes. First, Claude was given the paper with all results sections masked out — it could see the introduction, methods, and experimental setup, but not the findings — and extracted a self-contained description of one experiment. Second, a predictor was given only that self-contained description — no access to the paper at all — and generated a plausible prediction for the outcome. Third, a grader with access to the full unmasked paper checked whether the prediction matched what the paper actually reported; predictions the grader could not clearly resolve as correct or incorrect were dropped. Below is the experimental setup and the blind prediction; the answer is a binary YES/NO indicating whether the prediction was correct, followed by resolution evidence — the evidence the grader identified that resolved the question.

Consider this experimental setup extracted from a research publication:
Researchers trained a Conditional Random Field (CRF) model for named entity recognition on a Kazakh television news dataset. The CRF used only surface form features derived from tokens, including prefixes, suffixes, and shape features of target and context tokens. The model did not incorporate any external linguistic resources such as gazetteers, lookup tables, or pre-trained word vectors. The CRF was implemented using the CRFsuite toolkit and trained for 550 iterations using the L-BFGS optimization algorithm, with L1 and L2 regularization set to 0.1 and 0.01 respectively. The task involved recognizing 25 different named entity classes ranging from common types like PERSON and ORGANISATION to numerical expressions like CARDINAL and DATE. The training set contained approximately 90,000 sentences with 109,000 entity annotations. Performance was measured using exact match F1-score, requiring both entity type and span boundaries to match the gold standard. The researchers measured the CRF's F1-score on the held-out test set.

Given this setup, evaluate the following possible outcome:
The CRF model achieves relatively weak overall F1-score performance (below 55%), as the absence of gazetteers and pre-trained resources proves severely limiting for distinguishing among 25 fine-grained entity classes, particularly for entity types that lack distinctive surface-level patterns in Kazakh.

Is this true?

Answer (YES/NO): NO